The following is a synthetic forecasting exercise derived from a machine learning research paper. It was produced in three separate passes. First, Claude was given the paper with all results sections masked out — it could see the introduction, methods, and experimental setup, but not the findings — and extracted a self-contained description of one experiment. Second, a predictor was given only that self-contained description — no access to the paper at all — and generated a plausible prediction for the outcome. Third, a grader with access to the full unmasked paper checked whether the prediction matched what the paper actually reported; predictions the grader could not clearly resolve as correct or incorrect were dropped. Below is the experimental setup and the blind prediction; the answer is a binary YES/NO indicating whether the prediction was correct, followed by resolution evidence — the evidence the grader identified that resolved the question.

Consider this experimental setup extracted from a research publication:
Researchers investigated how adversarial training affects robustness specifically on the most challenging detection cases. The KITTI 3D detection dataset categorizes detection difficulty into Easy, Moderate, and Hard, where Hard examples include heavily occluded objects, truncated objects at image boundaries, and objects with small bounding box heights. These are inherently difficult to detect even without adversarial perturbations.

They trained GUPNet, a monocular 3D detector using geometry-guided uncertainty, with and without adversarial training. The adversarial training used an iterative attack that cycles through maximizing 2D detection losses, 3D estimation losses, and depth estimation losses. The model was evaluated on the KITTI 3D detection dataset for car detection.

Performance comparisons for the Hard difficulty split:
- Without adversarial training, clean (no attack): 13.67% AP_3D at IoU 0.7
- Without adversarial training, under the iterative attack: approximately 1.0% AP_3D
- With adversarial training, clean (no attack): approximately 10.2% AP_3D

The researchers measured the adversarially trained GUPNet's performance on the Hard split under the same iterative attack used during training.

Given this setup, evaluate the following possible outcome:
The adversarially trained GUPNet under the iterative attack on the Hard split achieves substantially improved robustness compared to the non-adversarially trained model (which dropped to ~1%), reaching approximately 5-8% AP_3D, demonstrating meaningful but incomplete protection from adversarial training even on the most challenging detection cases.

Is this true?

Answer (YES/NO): NO